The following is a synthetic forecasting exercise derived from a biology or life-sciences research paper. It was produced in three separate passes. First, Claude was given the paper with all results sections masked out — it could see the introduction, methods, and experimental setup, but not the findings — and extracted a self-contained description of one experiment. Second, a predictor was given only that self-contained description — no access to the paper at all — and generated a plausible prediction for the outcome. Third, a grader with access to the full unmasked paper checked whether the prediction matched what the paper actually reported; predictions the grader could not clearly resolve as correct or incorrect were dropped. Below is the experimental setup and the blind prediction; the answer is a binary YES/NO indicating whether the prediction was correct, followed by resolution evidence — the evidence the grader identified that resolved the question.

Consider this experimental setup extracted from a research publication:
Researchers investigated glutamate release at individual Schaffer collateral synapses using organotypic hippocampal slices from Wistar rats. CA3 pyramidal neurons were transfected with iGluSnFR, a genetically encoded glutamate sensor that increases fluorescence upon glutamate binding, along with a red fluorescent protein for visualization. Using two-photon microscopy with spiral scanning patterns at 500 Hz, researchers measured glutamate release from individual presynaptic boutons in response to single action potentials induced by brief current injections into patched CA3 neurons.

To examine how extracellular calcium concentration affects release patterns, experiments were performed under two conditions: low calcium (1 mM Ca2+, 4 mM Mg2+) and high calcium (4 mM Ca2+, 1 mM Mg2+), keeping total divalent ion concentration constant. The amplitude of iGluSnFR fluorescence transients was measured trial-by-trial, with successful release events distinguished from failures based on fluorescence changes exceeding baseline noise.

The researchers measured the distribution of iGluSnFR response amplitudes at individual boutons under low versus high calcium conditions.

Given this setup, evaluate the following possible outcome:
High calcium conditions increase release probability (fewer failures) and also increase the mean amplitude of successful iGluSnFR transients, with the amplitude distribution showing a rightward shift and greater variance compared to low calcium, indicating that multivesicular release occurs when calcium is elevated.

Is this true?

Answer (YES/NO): YES